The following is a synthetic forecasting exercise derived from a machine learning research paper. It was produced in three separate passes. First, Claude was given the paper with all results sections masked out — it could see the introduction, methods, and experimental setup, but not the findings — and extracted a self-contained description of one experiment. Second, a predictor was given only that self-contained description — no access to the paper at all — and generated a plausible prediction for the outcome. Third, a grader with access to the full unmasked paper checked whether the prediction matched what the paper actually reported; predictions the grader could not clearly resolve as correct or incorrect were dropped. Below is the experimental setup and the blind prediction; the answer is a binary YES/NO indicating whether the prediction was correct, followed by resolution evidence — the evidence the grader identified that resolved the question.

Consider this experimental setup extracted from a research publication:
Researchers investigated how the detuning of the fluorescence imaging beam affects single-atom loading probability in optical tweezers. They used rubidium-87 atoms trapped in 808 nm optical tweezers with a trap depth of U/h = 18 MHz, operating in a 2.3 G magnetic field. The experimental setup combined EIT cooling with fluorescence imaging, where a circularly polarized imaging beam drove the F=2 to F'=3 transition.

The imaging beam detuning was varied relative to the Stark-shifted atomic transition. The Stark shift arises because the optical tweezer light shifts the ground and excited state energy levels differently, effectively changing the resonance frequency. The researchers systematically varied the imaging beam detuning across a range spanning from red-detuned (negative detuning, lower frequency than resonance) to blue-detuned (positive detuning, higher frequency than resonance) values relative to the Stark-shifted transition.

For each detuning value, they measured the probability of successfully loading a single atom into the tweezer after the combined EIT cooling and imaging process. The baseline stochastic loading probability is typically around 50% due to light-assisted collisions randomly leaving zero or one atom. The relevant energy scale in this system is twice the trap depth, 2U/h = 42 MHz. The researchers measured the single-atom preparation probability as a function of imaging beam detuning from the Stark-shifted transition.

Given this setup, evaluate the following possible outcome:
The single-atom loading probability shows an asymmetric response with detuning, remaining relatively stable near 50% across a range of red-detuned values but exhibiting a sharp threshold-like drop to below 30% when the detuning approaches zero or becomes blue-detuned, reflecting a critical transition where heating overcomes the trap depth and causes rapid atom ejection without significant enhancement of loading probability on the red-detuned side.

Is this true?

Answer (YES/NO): NO